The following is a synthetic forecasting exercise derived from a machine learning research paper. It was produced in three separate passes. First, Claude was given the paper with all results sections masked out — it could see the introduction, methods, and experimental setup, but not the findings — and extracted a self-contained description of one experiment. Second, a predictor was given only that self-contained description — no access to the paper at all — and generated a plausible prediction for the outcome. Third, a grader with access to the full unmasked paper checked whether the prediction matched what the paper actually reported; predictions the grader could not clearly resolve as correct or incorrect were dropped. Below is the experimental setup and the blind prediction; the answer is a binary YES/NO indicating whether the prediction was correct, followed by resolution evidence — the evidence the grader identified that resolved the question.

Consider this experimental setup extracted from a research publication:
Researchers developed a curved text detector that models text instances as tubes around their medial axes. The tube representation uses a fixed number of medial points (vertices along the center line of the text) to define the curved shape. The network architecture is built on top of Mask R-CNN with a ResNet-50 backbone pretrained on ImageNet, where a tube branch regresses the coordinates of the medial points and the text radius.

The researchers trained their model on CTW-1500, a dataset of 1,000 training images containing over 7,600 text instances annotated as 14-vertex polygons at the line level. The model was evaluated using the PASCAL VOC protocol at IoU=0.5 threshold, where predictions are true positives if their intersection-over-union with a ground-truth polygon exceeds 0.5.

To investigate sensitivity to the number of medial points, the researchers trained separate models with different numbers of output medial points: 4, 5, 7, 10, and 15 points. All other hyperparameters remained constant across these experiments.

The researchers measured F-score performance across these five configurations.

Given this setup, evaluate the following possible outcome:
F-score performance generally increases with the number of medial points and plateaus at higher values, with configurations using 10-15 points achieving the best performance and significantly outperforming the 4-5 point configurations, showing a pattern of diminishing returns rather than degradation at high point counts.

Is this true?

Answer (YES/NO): NO